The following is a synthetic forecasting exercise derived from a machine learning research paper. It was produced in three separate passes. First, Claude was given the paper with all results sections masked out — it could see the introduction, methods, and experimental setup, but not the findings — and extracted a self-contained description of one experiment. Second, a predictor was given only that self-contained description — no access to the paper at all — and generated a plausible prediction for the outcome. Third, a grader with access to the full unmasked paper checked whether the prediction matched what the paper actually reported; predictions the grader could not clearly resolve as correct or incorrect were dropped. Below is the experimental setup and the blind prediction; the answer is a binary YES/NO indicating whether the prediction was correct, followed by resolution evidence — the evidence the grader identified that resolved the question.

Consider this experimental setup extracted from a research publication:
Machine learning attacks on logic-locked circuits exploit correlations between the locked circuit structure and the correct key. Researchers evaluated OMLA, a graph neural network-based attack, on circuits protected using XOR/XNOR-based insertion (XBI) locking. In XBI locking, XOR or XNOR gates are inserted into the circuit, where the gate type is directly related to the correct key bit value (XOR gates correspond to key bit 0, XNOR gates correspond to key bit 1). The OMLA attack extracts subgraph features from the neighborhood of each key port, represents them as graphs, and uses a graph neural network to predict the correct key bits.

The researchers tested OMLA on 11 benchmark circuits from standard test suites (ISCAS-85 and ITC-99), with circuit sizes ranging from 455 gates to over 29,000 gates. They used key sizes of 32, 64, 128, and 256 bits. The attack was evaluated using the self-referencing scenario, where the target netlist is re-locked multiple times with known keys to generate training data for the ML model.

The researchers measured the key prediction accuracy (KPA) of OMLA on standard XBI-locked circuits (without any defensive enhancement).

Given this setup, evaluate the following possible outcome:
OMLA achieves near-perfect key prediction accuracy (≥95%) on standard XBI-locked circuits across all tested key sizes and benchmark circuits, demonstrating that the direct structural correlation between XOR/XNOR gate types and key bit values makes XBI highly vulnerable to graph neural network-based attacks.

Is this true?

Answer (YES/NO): NO